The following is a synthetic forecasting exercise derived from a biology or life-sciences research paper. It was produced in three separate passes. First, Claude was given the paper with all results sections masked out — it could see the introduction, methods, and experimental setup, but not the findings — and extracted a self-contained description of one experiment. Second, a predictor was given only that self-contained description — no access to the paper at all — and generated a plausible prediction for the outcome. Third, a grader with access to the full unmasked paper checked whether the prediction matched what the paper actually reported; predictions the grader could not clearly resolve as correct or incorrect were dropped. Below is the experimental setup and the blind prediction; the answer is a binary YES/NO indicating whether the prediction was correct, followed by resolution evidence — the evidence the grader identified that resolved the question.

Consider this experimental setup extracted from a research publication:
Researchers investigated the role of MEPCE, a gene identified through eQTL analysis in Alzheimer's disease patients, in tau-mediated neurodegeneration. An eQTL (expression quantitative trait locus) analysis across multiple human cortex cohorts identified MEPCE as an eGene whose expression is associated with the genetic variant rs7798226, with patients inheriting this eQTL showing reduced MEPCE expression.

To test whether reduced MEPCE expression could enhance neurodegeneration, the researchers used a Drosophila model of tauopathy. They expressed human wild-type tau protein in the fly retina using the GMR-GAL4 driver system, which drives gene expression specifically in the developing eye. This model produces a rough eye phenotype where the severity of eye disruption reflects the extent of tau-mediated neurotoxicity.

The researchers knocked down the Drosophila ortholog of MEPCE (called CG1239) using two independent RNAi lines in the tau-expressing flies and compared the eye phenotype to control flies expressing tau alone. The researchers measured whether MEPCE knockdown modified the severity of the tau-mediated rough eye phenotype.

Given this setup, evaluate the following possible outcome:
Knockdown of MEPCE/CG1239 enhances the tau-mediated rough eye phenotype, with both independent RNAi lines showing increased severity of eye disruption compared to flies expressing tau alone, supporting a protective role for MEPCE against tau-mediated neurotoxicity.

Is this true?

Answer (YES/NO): YES